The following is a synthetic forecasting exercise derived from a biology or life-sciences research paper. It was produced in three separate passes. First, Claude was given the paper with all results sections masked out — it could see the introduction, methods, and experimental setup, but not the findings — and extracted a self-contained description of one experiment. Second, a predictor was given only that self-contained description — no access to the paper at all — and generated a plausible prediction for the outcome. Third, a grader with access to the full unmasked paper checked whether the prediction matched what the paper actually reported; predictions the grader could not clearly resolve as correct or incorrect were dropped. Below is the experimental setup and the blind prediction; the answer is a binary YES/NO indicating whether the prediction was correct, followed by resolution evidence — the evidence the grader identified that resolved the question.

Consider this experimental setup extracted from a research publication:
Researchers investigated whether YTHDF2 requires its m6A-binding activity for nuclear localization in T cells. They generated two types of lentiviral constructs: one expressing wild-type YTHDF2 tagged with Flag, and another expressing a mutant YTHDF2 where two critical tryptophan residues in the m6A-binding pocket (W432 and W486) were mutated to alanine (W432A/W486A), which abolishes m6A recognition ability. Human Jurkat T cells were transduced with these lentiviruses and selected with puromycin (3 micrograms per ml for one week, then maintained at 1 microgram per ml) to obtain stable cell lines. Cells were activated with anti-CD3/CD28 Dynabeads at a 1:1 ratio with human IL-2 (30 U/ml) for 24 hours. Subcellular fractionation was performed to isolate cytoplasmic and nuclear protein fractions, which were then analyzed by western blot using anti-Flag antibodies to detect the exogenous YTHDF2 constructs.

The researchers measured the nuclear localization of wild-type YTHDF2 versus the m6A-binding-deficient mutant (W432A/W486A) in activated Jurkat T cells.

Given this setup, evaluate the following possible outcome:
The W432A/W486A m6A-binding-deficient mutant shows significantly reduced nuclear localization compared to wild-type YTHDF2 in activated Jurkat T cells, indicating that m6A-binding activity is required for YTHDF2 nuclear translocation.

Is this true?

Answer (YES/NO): YES